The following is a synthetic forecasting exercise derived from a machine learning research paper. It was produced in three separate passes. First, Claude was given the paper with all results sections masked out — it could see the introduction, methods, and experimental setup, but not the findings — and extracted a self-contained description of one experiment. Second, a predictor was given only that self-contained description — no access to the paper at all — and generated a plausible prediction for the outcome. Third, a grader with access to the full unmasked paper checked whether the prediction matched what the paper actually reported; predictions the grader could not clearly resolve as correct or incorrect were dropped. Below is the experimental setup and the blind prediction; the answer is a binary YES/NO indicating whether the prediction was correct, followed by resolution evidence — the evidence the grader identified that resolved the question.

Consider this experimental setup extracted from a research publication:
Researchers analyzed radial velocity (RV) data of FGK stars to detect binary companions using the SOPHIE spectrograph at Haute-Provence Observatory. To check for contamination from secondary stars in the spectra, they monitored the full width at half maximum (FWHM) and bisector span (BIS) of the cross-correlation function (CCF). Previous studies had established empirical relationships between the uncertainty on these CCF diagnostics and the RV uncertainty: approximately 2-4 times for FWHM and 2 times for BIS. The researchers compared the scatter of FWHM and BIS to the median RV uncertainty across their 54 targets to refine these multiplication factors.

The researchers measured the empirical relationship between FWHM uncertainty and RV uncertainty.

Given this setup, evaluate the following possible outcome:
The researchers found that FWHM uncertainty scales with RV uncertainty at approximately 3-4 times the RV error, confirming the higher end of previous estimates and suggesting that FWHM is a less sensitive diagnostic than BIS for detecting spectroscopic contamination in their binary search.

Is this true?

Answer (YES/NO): NO